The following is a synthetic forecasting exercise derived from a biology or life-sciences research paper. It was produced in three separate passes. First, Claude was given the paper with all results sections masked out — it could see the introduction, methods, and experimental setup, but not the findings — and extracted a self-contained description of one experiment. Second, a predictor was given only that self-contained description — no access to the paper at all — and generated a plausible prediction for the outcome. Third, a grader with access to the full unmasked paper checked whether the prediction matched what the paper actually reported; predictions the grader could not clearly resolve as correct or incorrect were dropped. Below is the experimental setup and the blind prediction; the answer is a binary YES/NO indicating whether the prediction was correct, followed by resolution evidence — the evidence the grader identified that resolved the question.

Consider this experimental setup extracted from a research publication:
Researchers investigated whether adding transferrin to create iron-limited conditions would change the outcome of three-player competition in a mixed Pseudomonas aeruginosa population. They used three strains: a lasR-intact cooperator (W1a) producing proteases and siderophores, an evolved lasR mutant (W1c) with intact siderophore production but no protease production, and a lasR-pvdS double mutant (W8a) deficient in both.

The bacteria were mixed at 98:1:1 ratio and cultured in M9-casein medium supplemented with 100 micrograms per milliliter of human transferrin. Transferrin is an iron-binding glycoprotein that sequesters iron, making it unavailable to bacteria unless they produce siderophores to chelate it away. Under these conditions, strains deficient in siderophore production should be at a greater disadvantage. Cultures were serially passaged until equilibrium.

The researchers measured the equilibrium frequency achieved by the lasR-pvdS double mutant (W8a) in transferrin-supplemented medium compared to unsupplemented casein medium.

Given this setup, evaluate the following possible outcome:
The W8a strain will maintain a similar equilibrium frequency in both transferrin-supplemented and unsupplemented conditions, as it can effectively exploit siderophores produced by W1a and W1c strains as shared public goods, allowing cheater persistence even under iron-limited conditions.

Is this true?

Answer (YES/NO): NO